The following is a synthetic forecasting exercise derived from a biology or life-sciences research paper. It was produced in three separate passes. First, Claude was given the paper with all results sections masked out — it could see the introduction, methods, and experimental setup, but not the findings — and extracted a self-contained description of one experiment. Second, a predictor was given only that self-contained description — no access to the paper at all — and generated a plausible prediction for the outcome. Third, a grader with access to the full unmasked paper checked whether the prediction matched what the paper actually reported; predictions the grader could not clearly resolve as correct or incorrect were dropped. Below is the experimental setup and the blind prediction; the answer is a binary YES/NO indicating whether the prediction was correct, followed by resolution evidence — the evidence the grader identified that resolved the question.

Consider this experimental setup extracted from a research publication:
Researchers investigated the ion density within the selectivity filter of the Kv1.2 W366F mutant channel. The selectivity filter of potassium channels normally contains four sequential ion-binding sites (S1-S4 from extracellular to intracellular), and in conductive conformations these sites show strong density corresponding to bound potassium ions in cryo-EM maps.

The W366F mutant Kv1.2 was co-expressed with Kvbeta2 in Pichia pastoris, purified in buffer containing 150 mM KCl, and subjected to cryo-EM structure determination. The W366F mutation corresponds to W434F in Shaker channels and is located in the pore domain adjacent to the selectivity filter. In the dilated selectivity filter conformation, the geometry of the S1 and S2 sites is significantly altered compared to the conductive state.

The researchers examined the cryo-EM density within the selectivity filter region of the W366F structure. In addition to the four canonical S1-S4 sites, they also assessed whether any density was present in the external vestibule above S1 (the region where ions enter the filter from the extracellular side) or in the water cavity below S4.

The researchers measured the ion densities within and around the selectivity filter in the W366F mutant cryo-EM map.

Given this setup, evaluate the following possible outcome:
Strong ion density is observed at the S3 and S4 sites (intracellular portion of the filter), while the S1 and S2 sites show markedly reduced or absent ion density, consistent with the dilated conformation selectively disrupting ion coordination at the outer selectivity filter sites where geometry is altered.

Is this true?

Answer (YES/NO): YES